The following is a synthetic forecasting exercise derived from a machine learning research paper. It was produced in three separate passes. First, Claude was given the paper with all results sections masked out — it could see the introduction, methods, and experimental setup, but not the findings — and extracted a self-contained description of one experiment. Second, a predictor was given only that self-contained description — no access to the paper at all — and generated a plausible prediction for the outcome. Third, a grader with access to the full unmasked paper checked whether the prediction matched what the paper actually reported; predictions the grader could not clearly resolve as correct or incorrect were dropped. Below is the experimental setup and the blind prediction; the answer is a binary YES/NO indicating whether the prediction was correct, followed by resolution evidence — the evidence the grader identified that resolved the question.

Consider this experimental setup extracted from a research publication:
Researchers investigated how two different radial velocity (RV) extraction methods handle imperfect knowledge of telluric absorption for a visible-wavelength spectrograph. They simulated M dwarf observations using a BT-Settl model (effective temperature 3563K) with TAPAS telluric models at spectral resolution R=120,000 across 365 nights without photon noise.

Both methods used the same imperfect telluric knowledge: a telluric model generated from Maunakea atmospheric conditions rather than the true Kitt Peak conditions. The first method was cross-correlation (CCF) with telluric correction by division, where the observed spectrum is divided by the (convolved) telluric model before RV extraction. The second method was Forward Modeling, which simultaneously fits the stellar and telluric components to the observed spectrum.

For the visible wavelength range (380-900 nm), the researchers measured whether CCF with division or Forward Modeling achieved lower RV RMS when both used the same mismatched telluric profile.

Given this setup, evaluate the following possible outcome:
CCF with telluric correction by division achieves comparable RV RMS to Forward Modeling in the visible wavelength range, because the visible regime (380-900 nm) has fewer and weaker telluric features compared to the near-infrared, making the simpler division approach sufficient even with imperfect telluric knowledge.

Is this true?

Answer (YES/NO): YES